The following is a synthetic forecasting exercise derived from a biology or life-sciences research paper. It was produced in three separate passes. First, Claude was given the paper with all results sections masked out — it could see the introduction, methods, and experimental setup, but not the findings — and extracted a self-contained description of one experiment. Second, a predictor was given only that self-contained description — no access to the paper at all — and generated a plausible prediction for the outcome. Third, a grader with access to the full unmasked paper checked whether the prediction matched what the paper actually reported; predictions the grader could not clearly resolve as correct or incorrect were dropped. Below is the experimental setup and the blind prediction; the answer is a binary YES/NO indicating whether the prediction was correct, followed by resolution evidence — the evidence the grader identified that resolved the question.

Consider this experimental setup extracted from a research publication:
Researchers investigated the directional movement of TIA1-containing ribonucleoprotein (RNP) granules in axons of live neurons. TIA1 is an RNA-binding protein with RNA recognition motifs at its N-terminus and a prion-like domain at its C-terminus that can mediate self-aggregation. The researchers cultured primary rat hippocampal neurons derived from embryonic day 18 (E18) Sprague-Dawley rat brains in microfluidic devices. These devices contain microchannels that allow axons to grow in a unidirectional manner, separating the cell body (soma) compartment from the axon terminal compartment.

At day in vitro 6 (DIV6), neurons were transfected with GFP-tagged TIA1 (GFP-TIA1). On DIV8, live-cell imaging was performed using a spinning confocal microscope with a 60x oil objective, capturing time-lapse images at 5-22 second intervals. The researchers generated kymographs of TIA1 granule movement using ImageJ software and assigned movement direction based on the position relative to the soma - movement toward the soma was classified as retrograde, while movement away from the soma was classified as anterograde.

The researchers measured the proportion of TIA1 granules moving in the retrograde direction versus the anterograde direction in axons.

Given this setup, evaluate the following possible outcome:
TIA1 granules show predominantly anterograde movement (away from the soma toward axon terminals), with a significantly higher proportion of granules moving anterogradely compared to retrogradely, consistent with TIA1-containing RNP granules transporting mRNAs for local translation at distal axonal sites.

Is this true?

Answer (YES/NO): NO